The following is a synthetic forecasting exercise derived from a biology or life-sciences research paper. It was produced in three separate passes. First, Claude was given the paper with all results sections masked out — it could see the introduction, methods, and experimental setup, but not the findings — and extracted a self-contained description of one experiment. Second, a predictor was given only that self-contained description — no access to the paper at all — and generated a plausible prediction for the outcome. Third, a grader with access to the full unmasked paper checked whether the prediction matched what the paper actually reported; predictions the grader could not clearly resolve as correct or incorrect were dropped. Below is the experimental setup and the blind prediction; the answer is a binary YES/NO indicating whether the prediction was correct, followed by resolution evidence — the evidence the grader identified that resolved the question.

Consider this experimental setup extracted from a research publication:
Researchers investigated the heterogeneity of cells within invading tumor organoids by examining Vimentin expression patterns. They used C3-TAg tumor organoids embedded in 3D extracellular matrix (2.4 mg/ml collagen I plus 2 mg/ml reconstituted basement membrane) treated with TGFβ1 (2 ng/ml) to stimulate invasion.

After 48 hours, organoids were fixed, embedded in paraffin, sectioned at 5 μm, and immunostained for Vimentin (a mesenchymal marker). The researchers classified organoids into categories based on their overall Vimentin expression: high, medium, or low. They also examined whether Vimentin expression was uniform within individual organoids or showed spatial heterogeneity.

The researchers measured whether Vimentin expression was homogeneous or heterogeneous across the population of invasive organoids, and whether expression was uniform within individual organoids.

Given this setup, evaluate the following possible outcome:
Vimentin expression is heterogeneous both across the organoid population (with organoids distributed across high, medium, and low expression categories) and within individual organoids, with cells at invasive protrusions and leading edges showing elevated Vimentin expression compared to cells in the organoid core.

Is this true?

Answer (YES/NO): NO